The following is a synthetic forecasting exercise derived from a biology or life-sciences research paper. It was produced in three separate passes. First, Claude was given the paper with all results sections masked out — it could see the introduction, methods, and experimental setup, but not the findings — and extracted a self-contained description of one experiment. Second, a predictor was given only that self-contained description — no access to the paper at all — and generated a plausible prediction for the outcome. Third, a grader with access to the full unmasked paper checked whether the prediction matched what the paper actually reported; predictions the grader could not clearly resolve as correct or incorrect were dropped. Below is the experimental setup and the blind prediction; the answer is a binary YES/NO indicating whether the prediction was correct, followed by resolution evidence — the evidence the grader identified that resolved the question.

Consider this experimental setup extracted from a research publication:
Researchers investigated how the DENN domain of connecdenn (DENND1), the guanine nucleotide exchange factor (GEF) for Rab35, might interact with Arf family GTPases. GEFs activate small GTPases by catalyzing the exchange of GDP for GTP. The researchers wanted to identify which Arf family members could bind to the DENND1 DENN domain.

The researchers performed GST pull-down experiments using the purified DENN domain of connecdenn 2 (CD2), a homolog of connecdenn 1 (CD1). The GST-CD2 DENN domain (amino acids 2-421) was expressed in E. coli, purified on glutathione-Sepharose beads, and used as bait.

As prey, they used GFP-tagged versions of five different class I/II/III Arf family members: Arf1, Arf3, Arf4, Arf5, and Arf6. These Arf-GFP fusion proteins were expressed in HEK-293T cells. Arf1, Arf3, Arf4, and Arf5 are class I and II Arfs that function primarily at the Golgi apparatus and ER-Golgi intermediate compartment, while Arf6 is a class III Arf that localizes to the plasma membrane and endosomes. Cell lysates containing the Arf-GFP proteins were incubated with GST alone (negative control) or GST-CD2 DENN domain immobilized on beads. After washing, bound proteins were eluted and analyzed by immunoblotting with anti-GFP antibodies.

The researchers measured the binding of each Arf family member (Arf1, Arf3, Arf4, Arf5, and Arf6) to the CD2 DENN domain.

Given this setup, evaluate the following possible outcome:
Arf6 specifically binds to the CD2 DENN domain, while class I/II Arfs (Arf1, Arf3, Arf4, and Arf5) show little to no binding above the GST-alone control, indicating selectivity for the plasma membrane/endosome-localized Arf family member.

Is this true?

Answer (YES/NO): NO